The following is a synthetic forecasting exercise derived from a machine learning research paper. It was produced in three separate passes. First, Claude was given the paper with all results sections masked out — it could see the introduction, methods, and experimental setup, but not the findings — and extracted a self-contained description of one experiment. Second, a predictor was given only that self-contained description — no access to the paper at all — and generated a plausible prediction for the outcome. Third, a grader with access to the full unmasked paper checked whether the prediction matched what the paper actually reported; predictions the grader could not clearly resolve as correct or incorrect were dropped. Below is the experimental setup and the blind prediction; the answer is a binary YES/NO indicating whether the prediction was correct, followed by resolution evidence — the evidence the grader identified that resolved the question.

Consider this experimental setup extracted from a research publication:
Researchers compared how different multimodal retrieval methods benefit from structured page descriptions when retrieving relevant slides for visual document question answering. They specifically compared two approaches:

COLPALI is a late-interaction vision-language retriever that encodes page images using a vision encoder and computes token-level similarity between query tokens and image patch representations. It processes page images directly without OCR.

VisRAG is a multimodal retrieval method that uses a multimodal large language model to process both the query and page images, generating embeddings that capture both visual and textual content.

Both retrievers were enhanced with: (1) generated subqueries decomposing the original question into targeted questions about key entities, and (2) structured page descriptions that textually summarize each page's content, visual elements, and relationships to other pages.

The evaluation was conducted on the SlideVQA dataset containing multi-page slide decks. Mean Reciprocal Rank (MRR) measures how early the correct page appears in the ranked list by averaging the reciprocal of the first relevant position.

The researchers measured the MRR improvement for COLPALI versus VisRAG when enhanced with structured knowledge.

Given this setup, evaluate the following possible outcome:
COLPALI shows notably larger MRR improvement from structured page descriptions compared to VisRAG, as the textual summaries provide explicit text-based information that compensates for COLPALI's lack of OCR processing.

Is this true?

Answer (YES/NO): NO